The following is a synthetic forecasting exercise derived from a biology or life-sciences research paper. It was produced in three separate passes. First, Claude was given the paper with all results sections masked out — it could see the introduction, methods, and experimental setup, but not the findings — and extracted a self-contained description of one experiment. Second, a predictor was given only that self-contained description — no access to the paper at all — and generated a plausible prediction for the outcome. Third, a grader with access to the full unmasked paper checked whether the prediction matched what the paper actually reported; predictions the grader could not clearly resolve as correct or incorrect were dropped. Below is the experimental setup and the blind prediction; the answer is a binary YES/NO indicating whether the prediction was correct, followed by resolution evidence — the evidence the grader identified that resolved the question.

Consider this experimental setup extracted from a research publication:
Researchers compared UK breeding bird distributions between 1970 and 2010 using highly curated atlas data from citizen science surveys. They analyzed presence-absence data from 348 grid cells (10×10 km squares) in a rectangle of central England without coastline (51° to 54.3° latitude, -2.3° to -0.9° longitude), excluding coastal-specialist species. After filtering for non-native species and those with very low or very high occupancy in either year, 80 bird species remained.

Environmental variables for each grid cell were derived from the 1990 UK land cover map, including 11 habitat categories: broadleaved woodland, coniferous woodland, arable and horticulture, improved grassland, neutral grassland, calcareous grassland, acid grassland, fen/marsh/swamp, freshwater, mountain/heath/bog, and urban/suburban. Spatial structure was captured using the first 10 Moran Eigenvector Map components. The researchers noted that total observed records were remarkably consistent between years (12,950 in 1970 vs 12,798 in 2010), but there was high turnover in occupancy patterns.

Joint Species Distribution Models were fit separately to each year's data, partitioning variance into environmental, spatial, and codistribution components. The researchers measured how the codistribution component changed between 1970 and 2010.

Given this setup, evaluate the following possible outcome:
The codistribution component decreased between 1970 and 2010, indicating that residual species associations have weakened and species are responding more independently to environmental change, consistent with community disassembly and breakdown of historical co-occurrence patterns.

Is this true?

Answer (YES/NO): NO